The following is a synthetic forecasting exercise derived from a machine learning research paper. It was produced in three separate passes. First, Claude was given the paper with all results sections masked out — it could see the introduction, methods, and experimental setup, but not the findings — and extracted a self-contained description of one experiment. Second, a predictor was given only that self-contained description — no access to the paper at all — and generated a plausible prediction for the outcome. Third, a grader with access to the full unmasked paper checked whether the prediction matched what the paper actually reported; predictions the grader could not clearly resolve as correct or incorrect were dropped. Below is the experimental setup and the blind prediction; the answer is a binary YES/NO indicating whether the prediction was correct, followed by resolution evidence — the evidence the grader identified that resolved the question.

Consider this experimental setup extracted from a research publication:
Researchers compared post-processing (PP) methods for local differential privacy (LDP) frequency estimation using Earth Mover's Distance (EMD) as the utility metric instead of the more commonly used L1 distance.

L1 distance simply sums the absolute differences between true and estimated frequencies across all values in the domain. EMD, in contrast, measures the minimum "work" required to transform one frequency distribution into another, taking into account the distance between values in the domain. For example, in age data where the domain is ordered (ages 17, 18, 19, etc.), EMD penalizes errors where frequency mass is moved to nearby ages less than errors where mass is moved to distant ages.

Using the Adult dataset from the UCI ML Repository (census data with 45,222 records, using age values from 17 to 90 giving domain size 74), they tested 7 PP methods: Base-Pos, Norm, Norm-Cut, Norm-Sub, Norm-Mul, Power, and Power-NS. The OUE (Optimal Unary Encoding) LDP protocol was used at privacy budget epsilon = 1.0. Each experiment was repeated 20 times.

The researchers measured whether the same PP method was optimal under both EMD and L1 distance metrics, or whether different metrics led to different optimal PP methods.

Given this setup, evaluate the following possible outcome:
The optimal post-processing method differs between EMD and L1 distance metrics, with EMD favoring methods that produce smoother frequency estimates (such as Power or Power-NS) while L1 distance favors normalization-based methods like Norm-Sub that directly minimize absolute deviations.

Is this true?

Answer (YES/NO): NO